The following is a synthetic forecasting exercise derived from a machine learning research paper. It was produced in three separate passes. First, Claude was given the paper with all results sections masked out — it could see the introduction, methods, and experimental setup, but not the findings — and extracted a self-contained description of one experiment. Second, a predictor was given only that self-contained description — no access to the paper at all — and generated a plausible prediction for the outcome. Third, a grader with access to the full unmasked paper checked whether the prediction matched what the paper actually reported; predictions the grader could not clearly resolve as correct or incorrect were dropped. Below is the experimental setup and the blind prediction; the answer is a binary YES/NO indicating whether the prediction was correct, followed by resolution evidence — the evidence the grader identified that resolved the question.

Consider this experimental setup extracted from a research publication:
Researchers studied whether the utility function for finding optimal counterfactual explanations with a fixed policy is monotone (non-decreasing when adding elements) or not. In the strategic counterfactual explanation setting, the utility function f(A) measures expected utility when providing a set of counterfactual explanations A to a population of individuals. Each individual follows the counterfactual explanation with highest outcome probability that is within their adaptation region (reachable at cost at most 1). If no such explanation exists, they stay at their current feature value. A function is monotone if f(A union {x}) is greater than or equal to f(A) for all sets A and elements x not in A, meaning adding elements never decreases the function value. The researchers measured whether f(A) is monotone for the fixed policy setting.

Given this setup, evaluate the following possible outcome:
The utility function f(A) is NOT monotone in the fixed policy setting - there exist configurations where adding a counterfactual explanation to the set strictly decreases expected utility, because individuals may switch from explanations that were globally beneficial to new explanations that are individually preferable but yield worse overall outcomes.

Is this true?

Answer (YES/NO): NO